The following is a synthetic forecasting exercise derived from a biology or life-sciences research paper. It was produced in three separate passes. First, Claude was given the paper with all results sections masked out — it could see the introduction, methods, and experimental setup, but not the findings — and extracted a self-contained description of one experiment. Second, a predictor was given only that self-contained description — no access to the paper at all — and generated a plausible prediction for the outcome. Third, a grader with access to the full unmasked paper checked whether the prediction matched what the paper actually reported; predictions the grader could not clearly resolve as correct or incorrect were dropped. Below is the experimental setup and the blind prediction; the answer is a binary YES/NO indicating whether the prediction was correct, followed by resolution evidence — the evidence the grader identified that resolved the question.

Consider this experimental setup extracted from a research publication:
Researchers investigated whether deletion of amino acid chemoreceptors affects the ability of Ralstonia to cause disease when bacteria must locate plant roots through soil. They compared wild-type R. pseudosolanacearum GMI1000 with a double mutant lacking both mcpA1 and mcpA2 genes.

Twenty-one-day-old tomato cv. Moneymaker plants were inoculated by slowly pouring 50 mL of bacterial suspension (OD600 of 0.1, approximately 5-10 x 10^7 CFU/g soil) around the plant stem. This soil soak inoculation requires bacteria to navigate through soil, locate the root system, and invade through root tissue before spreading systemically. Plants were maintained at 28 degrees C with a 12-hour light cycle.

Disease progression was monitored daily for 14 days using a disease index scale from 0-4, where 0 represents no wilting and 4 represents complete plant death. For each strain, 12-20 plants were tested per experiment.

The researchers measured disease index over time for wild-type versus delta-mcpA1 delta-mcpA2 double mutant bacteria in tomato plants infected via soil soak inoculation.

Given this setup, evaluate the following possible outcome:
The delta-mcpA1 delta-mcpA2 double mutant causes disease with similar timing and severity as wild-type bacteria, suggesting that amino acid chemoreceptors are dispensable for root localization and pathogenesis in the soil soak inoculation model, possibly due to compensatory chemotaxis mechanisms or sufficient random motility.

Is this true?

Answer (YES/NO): NO